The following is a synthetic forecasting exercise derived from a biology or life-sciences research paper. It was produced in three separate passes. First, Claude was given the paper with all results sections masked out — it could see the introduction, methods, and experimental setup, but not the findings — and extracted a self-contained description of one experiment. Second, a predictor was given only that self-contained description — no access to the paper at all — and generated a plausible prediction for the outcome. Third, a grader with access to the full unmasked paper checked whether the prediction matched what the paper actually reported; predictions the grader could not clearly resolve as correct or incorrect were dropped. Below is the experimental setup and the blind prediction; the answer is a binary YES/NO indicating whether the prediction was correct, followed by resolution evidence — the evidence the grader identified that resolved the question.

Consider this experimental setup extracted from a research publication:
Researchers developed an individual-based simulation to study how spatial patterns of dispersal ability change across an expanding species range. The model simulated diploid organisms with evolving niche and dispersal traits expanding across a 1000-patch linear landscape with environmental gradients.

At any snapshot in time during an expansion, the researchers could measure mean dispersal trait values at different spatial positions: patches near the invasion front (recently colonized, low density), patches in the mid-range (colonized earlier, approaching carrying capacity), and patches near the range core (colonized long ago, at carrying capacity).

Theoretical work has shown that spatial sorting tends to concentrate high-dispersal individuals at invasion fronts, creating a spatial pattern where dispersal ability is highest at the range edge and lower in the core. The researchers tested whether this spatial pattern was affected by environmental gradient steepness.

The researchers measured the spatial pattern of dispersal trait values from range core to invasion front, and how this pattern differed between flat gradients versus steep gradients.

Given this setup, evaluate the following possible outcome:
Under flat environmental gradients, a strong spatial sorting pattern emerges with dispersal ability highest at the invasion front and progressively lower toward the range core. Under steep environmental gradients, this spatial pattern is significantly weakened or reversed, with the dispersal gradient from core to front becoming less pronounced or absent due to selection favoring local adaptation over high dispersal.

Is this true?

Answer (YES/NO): YES